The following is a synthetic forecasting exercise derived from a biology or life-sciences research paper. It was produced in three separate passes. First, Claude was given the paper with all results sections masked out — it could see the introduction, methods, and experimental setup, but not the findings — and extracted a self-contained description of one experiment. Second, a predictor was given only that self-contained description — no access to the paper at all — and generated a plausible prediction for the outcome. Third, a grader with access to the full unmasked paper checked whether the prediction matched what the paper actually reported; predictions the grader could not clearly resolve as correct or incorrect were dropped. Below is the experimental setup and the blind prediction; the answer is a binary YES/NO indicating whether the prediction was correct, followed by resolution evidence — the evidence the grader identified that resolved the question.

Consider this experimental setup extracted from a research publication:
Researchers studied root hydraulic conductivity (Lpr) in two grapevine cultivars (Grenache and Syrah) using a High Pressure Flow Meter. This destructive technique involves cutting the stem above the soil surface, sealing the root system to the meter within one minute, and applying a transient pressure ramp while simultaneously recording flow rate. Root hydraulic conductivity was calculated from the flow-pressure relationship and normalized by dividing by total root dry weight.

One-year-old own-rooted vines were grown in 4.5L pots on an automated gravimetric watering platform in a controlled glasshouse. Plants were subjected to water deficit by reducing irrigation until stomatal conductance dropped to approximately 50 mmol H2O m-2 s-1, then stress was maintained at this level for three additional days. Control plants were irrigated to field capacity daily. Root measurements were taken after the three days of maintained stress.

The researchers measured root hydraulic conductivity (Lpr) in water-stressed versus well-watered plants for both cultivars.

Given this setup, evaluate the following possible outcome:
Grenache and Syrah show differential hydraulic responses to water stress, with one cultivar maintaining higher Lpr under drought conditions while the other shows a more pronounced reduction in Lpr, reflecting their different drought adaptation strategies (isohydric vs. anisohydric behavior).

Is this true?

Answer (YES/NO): NO